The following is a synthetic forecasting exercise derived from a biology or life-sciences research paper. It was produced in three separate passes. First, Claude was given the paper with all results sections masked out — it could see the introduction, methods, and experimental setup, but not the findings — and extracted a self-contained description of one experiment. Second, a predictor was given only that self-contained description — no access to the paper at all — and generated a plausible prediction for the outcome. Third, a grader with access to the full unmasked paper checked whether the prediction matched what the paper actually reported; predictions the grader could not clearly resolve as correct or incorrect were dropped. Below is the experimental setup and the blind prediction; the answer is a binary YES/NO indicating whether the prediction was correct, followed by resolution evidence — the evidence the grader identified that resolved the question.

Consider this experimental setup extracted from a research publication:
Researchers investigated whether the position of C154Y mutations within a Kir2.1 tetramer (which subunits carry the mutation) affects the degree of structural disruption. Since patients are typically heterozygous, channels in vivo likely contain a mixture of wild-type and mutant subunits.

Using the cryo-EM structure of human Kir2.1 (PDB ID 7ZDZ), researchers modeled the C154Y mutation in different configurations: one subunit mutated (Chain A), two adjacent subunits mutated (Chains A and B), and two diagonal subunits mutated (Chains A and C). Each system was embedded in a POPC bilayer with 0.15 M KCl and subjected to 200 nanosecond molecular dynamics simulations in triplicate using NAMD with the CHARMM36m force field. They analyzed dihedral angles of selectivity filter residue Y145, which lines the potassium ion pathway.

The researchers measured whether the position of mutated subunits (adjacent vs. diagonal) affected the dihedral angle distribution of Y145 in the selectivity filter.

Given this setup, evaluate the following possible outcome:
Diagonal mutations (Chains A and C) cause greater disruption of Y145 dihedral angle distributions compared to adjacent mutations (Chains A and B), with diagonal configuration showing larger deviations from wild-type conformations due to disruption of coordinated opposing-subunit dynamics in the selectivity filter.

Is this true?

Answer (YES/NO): NO